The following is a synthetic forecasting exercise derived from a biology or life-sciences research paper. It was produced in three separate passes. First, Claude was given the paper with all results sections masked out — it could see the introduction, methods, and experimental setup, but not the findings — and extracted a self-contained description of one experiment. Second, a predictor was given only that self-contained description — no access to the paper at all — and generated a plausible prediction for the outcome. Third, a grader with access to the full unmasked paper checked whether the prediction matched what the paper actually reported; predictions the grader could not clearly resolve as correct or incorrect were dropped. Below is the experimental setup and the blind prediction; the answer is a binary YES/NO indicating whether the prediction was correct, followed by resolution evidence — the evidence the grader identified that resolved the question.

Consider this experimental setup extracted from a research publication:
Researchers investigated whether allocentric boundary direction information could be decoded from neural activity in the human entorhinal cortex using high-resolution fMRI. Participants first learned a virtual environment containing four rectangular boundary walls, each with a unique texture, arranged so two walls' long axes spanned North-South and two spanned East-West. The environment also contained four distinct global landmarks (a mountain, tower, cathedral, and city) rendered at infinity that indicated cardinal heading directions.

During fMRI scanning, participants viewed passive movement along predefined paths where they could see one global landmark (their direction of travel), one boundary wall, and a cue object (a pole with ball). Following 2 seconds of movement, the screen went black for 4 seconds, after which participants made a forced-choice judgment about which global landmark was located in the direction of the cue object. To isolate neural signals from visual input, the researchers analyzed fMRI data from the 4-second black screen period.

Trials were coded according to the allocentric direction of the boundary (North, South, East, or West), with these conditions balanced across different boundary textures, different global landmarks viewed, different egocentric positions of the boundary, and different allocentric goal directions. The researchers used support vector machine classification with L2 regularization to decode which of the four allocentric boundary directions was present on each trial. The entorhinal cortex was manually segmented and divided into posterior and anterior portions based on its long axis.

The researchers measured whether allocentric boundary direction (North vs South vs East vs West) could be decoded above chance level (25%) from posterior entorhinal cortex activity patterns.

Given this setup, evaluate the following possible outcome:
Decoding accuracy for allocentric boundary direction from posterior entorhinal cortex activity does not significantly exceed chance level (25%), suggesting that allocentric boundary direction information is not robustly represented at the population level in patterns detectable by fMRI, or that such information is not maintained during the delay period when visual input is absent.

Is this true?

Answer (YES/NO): NO